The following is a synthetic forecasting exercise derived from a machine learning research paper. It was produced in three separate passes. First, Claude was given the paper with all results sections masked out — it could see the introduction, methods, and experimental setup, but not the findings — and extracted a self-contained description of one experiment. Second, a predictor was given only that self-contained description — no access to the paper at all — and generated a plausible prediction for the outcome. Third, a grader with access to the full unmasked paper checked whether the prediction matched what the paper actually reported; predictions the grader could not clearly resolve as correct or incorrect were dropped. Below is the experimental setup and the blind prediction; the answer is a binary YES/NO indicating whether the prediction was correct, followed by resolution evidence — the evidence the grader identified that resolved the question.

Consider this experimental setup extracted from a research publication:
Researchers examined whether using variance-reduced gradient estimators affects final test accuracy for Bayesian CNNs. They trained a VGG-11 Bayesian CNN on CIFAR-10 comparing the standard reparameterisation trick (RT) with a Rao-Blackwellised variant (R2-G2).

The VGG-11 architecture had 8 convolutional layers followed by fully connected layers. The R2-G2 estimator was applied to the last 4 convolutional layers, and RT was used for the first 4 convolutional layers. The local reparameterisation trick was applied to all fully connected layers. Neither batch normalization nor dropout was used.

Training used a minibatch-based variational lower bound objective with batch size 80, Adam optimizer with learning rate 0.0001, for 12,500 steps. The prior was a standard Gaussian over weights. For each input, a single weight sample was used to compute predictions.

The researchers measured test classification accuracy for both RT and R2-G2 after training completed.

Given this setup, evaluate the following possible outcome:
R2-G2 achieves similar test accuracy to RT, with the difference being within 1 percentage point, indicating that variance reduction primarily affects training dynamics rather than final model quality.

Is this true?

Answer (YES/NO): YES